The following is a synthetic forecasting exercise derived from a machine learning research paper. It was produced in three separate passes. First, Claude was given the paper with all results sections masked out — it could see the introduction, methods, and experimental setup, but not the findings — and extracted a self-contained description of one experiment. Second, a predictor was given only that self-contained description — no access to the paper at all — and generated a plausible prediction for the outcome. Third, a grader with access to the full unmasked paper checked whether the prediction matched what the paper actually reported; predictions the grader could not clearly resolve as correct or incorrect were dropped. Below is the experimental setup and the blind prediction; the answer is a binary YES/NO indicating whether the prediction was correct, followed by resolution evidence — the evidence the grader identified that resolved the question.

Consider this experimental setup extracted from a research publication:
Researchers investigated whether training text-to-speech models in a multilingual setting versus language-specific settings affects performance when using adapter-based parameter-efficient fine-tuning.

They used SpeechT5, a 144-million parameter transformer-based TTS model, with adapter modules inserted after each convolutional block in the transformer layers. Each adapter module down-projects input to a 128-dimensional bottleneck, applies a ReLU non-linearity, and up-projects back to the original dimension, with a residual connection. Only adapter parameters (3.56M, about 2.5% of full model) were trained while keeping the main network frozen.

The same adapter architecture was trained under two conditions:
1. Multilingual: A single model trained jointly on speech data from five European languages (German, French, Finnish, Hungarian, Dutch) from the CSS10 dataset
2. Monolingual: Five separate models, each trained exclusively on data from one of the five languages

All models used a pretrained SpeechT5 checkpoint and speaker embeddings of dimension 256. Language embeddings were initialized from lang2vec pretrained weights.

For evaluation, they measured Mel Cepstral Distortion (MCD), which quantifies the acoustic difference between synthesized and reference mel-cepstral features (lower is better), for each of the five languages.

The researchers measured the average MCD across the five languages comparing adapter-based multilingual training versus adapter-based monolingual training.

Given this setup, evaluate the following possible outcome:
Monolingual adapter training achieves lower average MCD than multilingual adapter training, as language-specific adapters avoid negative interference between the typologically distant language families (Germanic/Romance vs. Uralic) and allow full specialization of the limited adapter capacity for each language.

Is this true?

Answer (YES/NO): YES